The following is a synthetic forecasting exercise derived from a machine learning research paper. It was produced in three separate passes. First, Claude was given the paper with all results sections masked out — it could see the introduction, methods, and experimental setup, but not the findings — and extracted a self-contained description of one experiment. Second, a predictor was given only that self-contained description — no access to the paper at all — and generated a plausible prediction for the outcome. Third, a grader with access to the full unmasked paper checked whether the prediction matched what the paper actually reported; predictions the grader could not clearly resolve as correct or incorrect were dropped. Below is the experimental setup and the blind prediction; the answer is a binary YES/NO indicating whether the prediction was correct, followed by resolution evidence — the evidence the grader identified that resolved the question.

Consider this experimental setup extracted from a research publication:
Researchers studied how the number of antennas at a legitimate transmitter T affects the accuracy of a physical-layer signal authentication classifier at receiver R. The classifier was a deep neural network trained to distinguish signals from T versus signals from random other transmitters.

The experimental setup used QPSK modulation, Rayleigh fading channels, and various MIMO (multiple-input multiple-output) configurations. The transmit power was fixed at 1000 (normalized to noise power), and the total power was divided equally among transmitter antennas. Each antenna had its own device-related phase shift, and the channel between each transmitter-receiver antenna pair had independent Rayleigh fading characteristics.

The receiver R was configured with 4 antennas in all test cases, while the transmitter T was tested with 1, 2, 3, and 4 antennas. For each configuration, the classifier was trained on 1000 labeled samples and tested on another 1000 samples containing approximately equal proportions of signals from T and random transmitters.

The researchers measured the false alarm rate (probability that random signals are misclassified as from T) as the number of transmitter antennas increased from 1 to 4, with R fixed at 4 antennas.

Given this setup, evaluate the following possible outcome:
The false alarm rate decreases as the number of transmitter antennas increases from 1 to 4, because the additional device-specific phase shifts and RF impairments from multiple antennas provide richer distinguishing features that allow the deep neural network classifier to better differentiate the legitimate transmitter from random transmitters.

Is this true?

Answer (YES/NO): NO